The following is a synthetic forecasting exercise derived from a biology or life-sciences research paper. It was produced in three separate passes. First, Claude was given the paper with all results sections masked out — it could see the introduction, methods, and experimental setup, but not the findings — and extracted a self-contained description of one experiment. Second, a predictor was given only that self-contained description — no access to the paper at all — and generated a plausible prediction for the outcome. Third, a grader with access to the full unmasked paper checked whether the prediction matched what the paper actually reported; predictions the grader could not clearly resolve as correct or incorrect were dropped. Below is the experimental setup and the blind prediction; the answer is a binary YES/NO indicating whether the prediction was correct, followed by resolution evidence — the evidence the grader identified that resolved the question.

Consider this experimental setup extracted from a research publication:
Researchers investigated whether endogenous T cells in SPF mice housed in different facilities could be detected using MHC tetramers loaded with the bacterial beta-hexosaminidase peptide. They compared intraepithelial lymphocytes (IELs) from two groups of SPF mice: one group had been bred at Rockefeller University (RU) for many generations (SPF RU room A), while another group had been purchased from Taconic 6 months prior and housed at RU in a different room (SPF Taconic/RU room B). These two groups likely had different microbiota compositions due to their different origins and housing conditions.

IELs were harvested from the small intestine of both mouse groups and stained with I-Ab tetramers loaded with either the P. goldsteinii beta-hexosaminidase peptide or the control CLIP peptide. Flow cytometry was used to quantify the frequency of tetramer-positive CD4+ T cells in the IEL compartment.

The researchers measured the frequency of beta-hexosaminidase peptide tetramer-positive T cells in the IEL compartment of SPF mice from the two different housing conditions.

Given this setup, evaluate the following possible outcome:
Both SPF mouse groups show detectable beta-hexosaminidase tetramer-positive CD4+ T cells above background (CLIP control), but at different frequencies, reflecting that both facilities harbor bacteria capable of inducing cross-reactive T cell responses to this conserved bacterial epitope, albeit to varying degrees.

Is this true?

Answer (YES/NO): YES